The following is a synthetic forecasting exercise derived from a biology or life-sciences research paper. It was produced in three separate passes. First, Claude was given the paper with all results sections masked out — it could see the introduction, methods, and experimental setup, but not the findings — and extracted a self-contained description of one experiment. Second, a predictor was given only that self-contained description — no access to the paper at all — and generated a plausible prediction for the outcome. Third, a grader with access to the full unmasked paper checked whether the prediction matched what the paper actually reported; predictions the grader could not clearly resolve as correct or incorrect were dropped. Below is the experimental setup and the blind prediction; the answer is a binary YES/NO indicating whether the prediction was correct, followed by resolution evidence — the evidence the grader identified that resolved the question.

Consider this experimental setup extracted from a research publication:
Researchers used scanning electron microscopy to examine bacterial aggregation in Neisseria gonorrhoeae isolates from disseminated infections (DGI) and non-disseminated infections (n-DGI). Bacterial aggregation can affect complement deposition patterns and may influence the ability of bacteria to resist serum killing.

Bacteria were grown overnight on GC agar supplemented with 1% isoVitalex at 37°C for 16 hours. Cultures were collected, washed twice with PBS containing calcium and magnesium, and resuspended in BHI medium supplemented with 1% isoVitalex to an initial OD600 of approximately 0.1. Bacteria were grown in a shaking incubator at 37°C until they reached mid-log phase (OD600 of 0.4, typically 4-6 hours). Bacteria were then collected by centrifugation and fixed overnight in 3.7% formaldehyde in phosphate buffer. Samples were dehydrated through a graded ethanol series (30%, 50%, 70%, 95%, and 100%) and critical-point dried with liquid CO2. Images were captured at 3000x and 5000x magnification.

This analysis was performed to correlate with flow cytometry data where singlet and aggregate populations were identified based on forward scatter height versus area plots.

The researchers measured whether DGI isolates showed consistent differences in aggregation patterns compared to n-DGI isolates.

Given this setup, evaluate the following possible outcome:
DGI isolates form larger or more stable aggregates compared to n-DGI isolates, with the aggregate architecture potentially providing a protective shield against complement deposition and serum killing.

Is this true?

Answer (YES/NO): NO